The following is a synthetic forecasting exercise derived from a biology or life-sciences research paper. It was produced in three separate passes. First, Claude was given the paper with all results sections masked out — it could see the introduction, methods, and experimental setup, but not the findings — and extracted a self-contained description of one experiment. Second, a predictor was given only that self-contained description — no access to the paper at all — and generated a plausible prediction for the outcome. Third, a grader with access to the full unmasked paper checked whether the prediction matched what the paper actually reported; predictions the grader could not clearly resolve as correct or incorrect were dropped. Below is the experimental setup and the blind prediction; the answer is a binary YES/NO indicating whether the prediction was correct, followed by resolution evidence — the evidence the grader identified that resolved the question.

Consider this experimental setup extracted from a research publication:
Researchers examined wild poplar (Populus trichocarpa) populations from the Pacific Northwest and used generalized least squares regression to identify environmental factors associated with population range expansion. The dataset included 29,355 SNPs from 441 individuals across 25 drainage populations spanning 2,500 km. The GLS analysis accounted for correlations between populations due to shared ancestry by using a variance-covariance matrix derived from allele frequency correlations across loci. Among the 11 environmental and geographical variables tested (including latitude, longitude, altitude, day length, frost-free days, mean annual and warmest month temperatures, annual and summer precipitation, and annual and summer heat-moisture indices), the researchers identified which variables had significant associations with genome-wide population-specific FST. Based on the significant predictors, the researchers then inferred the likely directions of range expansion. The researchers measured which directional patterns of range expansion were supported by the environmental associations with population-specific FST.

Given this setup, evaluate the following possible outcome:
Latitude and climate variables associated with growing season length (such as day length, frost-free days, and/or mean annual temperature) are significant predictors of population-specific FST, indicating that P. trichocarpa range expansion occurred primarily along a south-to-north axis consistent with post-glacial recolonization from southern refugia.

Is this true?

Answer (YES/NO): NO